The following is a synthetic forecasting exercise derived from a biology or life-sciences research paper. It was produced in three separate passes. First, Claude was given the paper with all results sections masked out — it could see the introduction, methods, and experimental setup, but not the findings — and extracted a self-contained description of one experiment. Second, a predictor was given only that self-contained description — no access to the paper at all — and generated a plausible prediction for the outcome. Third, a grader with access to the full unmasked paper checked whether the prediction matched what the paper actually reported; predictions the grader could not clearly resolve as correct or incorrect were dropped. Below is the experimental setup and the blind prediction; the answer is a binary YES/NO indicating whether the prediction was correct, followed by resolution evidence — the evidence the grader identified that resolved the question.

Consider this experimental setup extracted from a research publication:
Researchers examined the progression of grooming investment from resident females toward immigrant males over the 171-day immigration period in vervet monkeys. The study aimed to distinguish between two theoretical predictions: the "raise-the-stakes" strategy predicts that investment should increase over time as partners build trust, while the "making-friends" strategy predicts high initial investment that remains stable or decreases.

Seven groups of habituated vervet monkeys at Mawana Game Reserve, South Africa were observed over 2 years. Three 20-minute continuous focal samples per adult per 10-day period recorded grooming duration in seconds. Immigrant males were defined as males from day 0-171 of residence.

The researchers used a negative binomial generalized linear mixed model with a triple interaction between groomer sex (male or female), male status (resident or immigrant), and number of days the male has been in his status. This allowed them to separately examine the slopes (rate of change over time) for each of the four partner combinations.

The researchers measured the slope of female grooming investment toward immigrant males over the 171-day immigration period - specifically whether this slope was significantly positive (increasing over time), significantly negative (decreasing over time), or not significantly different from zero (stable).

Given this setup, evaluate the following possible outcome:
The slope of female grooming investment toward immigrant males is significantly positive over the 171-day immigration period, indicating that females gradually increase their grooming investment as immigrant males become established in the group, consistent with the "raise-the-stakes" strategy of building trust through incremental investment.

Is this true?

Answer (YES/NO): NO